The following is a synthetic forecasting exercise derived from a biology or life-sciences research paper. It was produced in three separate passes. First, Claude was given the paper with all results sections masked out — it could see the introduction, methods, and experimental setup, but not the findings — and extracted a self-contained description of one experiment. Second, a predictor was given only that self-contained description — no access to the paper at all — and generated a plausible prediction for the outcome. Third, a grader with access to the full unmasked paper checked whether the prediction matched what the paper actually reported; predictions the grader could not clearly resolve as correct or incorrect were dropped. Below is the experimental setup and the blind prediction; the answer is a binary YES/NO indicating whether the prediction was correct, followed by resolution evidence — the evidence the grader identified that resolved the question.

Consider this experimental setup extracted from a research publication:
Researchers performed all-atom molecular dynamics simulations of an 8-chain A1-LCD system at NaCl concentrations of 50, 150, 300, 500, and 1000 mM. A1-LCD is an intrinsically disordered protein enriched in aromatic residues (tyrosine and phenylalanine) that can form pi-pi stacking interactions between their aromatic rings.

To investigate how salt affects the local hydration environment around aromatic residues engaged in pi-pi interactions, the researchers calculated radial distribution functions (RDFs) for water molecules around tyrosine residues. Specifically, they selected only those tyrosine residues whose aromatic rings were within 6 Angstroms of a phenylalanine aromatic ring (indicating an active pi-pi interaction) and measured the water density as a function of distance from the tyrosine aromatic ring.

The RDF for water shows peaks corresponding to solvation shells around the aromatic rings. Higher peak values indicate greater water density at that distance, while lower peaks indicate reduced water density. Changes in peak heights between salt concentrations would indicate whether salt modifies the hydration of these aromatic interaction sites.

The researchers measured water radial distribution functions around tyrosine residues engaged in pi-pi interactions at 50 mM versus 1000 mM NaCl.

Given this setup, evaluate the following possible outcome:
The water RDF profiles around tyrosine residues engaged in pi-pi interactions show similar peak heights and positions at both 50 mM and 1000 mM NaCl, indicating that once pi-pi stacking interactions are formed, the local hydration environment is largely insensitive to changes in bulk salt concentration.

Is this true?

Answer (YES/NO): NO